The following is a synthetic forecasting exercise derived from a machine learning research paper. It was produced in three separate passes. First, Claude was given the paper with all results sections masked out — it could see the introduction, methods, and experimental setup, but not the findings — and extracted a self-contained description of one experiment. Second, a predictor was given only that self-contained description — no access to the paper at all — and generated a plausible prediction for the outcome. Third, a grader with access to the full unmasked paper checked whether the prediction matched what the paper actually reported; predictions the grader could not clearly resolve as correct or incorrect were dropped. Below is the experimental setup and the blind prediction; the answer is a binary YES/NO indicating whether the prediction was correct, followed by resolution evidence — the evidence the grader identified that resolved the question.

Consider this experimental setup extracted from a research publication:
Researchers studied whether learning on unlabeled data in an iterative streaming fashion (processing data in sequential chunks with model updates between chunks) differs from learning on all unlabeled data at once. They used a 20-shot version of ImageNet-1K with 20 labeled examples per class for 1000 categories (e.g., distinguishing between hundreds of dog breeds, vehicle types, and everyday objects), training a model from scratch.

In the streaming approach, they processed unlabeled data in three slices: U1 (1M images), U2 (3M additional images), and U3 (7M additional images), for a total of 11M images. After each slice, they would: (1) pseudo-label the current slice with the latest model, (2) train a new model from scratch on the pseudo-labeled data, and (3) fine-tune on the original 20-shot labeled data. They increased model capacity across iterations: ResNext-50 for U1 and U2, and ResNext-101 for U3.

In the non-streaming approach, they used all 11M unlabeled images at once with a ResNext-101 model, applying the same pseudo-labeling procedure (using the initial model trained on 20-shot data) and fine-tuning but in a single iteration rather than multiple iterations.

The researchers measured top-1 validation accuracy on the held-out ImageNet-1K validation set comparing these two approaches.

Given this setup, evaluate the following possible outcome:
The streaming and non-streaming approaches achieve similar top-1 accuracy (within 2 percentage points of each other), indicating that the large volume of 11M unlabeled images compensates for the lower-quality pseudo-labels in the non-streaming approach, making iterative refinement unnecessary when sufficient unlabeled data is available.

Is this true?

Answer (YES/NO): NO